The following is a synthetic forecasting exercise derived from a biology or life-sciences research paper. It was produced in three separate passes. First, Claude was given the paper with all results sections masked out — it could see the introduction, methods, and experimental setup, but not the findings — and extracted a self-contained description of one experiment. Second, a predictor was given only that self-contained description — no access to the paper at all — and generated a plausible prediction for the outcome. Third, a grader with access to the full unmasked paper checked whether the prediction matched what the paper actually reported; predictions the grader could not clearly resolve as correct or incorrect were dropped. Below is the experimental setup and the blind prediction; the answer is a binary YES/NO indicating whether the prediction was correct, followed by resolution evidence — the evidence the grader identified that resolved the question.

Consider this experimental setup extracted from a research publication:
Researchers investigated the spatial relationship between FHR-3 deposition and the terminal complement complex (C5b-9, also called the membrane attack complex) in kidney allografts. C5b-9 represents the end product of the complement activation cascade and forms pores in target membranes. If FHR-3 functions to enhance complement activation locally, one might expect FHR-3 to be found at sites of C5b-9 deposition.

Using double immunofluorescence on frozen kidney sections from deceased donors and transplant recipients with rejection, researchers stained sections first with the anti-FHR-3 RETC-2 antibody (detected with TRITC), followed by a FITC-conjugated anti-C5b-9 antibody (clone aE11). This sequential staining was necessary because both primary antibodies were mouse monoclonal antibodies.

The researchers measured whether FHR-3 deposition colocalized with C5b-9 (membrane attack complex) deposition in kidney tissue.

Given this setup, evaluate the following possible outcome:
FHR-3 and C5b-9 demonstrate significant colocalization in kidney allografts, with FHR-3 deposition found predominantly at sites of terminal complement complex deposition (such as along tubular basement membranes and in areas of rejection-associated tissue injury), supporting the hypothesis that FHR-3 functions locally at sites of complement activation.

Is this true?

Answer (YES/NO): NO